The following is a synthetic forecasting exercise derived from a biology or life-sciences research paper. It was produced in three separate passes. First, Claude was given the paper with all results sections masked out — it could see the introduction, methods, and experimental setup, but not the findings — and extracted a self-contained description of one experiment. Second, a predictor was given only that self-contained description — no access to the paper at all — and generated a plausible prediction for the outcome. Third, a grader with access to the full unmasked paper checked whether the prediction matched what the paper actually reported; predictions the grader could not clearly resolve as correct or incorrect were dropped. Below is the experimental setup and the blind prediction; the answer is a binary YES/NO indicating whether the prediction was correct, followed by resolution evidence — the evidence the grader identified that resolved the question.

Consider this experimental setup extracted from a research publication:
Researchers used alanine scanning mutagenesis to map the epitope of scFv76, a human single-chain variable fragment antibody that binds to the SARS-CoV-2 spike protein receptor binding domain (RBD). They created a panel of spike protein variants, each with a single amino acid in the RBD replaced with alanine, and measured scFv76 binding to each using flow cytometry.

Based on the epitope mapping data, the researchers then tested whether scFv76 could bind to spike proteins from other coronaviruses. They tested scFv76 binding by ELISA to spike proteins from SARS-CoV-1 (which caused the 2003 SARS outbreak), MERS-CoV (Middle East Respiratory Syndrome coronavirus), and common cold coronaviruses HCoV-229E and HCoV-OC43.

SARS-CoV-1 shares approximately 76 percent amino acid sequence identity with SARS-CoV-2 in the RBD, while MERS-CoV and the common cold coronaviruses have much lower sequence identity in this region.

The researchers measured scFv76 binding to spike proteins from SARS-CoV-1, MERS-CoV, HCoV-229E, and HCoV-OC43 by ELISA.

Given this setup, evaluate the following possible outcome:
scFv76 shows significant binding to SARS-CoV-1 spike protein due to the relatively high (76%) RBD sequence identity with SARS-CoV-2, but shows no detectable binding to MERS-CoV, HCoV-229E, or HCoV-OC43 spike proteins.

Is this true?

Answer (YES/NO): NO